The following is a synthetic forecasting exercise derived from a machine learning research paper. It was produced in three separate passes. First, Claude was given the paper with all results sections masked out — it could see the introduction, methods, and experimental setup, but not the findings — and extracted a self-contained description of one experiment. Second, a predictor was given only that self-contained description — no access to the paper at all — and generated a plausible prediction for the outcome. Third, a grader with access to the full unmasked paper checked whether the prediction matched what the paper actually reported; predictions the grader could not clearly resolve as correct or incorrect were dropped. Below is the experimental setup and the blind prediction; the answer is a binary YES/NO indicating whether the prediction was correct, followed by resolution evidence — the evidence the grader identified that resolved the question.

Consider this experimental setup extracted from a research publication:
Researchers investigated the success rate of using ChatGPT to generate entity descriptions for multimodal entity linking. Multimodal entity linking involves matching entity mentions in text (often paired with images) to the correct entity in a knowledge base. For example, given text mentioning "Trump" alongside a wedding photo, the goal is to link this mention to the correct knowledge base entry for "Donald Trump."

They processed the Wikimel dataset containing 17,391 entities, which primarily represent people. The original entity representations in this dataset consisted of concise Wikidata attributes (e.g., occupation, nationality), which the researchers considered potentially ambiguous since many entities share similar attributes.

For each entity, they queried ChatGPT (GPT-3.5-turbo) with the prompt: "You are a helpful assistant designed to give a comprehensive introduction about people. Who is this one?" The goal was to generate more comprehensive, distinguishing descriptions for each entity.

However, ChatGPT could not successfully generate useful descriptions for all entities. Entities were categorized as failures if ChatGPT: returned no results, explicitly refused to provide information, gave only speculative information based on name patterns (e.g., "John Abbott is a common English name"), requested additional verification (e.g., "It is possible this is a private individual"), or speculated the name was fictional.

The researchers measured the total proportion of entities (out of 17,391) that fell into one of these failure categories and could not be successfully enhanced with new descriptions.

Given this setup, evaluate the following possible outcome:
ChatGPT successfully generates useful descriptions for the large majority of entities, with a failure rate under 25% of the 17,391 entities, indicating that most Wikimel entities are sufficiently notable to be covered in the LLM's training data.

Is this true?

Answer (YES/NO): NO